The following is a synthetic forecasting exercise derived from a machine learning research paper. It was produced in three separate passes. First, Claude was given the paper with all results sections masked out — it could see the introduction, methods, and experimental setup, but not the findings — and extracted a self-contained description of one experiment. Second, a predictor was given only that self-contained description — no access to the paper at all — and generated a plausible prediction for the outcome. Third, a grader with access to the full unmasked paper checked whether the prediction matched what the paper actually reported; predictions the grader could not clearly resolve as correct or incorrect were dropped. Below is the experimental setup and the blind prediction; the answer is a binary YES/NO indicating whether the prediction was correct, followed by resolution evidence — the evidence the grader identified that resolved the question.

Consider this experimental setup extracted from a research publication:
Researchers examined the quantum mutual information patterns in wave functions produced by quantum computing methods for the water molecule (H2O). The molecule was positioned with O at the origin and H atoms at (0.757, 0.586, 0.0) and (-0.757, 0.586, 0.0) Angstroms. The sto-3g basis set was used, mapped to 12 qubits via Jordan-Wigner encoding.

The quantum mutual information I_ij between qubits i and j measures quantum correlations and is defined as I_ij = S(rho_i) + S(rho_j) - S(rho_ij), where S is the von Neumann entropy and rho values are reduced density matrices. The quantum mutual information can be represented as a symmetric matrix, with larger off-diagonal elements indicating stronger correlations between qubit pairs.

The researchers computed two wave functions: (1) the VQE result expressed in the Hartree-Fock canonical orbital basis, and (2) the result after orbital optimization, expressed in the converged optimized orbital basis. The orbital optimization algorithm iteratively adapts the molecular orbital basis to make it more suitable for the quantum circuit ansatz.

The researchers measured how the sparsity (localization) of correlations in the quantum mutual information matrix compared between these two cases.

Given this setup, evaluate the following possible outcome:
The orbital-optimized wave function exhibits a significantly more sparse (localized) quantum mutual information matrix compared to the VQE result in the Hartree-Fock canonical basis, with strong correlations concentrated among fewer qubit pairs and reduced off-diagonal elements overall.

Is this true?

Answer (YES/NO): YES